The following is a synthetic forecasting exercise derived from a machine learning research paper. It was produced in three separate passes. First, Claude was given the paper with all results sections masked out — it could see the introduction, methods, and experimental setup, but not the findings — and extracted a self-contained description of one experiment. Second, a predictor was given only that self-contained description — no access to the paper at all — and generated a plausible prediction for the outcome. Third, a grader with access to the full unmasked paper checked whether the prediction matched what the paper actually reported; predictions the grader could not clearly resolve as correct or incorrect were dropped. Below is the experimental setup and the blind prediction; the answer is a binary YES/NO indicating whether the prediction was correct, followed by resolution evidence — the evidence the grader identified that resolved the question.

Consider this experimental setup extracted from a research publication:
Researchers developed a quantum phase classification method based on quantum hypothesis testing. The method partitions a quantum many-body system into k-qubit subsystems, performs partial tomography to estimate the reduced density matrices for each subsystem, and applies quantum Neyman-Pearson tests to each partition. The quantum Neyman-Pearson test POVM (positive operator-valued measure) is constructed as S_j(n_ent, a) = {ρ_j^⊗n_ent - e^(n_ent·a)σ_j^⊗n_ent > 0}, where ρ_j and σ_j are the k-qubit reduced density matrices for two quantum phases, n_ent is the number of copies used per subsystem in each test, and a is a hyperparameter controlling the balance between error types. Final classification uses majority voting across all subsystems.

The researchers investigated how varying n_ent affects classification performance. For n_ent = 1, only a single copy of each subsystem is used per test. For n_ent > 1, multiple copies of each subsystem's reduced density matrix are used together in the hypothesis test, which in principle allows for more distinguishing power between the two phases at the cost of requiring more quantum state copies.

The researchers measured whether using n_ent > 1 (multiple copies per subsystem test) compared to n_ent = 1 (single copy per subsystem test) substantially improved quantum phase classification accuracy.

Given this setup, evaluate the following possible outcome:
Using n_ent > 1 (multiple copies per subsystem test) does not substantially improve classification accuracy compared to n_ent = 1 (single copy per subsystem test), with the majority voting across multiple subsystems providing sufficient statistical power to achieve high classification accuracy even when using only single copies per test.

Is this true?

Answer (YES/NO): YES